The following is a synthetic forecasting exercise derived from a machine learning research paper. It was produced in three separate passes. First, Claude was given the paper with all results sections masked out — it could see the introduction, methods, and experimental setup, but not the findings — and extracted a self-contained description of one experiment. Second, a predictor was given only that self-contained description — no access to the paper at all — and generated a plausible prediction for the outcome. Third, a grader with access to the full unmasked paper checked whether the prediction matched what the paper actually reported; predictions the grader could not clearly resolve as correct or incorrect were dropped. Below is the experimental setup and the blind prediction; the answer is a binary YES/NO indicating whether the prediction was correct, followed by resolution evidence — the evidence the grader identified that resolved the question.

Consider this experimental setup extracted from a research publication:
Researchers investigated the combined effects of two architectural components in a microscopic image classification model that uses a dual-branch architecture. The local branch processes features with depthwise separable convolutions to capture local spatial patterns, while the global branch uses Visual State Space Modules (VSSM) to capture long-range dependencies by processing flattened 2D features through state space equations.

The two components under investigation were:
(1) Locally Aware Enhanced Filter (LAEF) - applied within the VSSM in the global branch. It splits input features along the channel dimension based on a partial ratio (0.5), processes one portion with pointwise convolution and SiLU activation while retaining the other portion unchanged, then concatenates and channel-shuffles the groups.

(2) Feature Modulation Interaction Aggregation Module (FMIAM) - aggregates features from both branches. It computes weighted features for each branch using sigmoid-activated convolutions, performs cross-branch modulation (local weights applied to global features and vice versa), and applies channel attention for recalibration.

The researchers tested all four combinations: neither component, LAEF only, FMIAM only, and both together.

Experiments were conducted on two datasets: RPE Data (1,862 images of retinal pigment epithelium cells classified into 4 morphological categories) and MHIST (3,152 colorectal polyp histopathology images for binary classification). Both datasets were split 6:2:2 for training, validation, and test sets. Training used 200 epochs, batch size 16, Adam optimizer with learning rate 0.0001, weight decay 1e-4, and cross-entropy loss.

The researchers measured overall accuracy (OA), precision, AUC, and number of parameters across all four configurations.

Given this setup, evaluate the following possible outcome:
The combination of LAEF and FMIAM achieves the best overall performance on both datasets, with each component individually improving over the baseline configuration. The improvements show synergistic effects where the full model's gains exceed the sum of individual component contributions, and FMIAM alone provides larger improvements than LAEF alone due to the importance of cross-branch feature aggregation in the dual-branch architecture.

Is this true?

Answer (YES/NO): NO